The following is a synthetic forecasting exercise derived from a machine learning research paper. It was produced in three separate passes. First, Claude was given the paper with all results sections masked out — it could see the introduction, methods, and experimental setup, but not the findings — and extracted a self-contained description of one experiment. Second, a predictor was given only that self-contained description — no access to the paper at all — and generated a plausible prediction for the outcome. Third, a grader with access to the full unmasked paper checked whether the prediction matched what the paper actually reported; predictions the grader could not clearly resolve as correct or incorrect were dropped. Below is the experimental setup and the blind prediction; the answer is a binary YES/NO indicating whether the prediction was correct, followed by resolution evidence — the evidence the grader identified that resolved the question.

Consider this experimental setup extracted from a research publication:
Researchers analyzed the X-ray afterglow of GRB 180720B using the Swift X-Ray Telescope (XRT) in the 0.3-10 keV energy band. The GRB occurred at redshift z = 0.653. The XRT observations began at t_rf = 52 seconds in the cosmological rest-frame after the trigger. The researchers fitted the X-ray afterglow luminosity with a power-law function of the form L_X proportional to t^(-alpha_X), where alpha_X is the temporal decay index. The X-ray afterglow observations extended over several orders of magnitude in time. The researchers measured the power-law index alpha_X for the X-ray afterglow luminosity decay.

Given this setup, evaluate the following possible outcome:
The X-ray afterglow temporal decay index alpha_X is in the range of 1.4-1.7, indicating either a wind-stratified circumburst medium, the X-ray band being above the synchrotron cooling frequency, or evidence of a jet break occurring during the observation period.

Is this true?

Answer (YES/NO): NO